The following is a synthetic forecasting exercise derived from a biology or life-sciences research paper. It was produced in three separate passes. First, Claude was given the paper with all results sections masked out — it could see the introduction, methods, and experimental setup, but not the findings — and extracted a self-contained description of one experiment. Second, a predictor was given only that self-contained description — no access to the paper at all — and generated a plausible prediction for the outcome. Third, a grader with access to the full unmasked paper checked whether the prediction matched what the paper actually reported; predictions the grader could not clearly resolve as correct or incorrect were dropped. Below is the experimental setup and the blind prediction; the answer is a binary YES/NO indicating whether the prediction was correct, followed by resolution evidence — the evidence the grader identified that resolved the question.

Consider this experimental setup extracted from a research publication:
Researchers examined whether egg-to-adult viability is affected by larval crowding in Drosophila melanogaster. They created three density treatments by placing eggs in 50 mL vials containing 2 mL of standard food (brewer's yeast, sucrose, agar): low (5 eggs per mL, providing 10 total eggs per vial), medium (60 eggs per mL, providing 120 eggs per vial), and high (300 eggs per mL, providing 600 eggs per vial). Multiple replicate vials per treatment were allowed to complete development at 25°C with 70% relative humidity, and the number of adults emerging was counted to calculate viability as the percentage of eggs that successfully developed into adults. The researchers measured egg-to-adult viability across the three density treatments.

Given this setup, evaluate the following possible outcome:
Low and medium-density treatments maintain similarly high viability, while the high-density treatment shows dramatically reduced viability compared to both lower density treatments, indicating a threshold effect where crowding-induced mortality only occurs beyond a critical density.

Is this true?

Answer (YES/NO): NO